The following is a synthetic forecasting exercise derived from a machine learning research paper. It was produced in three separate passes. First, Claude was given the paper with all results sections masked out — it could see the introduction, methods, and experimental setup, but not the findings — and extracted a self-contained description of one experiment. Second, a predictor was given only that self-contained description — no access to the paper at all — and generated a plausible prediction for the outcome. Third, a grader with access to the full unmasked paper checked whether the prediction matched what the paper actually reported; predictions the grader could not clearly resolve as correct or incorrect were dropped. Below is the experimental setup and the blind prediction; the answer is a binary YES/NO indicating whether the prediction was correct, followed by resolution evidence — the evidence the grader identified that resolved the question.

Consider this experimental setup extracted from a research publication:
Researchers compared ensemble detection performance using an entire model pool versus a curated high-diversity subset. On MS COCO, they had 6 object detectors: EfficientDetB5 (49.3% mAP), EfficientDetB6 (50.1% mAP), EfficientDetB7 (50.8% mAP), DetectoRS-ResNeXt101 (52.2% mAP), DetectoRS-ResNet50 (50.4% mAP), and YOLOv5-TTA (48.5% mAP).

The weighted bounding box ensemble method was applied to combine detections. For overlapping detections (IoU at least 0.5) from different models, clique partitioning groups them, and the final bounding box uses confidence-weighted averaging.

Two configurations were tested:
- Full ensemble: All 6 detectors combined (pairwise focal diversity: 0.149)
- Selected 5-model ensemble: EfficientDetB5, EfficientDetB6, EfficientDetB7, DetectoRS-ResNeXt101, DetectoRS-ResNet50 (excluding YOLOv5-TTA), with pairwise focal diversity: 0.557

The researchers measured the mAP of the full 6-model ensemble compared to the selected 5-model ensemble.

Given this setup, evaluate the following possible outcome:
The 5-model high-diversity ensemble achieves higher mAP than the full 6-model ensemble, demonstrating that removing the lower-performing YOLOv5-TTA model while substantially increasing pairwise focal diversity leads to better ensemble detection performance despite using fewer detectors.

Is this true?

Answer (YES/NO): YES